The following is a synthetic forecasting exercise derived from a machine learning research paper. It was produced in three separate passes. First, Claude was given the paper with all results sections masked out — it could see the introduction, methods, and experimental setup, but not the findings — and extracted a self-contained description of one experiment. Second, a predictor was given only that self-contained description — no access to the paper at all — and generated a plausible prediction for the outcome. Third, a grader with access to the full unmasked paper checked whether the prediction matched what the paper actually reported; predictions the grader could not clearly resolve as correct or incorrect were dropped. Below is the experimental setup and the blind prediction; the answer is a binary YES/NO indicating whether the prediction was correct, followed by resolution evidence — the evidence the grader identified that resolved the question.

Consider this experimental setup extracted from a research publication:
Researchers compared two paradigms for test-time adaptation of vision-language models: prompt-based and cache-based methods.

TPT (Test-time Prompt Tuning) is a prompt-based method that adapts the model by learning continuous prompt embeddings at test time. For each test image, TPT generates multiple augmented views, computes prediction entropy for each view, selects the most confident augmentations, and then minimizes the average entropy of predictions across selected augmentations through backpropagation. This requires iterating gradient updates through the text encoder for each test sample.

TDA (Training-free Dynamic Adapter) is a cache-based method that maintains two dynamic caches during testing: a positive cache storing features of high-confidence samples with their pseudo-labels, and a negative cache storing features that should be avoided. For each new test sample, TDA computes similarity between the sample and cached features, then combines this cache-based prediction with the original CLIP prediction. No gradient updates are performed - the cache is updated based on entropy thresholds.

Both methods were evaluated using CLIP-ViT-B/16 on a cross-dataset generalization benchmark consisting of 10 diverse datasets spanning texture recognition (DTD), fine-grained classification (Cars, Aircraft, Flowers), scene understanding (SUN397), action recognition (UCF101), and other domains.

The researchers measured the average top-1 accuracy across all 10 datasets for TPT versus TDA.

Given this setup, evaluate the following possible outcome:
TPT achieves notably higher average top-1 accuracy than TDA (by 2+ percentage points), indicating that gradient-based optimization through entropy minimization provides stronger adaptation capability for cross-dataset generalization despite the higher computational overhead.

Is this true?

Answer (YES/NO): NO